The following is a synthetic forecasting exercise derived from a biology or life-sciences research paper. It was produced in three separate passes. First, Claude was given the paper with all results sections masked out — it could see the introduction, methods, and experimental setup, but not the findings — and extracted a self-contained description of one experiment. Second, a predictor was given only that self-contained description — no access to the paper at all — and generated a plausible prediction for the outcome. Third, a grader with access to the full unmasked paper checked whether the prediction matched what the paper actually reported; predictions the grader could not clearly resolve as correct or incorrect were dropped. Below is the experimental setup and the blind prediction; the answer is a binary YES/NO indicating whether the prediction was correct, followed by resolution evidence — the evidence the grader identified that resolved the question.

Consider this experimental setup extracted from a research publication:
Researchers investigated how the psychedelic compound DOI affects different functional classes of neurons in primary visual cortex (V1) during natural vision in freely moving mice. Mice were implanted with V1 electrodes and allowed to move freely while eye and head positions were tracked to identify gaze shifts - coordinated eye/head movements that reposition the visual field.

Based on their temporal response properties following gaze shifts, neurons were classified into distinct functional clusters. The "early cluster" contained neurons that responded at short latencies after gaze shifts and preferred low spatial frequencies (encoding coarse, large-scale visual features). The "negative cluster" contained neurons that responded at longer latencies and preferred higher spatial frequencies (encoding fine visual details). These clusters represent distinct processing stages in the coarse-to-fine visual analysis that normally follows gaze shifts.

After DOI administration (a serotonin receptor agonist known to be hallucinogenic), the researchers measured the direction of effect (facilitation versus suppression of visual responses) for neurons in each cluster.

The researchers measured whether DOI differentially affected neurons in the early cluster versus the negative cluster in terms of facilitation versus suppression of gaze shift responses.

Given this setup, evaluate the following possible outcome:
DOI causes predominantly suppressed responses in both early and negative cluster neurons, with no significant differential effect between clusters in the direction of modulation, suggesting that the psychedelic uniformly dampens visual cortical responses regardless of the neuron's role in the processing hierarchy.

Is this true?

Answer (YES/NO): NO